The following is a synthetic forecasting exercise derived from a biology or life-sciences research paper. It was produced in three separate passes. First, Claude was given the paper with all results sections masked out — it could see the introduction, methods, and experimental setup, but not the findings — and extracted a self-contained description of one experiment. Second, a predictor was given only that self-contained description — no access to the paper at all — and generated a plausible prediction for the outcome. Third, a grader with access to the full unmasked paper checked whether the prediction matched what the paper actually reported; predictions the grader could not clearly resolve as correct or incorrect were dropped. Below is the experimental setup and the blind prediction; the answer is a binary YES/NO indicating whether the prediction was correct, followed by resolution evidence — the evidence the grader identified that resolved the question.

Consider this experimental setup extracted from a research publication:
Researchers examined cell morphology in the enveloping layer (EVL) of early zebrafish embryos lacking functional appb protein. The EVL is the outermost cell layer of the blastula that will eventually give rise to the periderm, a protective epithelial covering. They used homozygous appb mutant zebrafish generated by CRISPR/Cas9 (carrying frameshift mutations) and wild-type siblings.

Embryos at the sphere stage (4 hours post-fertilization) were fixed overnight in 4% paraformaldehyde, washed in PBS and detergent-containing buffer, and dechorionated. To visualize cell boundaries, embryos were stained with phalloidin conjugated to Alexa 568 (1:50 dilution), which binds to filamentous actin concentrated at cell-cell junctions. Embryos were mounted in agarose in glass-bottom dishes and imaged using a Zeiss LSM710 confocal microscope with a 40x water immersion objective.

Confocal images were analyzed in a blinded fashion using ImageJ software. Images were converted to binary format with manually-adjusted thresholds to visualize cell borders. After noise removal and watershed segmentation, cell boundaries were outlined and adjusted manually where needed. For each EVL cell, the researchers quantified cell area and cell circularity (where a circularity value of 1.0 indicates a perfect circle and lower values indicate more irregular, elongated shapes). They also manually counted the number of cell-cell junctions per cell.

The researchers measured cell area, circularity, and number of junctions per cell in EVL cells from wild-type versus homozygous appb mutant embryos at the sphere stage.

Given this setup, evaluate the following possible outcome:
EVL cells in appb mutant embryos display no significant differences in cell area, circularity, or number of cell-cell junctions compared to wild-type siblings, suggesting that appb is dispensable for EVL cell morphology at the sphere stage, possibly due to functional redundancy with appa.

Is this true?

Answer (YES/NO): NO